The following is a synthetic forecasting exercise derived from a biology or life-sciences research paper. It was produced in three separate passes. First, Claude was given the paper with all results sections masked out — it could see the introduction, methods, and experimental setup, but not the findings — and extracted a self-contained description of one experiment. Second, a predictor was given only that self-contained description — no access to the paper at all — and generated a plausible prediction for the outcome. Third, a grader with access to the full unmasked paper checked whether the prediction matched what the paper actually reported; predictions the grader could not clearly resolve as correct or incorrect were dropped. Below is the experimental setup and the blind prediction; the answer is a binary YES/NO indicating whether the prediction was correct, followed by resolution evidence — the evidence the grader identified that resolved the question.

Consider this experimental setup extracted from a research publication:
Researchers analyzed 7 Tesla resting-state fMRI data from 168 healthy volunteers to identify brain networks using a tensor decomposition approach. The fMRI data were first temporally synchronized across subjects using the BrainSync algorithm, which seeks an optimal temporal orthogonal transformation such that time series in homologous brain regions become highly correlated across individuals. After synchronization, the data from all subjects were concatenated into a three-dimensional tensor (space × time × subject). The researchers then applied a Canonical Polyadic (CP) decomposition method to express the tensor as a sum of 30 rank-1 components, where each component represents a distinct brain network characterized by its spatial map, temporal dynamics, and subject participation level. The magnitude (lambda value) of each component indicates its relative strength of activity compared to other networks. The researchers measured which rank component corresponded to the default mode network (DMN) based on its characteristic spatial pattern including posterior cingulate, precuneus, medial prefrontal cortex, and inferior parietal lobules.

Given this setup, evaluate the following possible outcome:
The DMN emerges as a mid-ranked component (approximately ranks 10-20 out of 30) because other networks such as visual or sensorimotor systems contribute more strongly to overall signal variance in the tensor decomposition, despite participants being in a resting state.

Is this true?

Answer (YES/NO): NO